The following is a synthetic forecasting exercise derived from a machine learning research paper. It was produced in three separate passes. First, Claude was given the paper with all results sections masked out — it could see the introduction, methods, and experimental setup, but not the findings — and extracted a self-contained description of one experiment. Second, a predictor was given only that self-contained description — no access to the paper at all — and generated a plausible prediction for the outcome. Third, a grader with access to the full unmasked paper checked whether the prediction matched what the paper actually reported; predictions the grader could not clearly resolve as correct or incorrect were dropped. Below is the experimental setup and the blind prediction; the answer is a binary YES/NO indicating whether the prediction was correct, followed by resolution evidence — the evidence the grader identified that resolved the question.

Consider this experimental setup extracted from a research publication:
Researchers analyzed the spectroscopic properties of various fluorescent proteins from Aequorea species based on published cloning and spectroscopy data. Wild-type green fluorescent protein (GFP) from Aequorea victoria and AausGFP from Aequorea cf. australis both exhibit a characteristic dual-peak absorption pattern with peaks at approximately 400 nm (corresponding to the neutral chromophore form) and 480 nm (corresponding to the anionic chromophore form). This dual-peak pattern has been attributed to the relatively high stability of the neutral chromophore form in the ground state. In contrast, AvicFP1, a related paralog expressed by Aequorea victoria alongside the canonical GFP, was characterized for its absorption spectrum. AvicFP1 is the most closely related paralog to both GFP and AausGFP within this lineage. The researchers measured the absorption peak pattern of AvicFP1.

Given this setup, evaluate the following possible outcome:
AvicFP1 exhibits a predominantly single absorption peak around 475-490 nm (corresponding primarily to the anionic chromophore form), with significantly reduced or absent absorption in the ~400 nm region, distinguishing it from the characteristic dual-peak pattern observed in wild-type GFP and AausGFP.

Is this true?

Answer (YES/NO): YES